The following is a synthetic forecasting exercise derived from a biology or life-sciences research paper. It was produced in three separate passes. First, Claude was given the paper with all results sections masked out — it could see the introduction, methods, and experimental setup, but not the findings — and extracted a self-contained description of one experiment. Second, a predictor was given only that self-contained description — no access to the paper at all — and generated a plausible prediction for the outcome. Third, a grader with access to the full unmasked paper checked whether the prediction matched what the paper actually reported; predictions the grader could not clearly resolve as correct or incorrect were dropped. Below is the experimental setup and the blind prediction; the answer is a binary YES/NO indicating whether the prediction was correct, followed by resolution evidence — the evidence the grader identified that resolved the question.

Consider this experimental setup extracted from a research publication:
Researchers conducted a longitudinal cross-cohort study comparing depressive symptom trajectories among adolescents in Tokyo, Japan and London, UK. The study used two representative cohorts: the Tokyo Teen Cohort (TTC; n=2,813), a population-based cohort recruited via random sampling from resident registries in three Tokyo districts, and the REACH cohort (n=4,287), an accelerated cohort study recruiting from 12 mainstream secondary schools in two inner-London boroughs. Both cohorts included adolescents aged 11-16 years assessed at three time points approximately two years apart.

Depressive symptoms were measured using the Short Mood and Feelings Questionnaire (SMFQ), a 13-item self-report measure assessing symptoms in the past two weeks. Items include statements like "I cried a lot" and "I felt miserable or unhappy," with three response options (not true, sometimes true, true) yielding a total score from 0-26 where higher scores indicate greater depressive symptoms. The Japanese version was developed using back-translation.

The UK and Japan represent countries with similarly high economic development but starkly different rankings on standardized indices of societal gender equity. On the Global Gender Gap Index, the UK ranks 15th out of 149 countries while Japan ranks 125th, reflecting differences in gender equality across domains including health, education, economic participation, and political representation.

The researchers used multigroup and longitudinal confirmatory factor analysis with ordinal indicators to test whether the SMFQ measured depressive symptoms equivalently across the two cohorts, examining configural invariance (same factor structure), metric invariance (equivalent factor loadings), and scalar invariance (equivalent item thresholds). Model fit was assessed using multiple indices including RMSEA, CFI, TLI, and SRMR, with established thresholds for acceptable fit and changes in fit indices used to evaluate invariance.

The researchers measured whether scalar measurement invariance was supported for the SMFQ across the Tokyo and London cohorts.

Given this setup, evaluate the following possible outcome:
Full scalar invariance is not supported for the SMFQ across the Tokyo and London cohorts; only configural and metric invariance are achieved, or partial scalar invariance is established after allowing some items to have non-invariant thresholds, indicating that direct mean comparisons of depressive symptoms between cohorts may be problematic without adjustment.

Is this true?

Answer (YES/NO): NO